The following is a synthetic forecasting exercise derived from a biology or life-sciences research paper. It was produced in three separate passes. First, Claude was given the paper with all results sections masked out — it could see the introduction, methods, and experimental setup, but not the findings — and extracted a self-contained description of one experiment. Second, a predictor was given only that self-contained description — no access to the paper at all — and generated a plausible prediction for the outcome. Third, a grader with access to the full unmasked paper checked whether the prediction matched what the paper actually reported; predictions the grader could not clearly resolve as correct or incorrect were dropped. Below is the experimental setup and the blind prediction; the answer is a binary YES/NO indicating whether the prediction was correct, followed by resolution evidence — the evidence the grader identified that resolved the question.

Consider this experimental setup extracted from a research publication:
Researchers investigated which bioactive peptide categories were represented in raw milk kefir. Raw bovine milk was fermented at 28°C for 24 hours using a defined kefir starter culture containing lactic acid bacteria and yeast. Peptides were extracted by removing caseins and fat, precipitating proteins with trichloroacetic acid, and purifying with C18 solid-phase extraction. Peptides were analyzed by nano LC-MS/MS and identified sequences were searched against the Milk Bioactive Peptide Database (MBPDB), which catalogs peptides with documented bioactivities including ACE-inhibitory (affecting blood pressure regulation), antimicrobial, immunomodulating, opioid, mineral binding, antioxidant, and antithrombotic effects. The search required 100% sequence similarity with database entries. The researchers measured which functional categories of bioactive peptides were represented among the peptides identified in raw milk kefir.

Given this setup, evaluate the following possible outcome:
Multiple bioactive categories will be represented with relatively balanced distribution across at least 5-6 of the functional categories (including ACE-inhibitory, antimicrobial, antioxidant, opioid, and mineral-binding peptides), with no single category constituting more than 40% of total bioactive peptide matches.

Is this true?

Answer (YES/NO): NO